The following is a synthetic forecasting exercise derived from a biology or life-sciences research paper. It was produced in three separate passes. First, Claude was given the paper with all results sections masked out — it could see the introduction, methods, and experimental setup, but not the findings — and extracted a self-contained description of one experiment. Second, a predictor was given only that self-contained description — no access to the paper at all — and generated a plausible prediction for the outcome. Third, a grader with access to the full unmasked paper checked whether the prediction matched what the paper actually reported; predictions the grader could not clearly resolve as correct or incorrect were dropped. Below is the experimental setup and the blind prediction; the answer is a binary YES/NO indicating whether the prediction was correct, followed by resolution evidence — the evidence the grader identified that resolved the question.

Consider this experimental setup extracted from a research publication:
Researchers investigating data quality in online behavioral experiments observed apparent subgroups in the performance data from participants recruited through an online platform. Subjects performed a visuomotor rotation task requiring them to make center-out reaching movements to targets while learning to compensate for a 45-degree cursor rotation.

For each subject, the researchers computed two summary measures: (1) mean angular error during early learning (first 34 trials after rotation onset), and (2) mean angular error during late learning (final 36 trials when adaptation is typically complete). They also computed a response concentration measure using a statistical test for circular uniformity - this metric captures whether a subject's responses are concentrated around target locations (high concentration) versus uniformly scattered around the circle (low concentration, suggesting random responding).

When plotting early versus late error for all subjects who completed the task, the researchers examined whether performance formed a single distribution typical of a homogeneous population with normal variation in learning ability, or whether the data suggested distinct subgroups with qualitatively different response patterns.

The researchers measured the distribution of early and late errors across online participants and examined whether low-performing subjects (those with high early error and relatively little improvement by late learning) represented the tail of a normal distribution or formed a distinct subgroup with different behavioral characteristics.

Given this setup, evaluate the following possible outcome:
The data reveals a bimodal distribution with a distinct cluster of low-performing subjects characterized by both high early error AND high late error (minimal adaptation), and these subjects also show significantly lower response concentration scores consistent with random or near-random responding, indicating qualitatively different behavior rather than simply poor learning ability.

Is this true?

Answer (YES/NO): YES